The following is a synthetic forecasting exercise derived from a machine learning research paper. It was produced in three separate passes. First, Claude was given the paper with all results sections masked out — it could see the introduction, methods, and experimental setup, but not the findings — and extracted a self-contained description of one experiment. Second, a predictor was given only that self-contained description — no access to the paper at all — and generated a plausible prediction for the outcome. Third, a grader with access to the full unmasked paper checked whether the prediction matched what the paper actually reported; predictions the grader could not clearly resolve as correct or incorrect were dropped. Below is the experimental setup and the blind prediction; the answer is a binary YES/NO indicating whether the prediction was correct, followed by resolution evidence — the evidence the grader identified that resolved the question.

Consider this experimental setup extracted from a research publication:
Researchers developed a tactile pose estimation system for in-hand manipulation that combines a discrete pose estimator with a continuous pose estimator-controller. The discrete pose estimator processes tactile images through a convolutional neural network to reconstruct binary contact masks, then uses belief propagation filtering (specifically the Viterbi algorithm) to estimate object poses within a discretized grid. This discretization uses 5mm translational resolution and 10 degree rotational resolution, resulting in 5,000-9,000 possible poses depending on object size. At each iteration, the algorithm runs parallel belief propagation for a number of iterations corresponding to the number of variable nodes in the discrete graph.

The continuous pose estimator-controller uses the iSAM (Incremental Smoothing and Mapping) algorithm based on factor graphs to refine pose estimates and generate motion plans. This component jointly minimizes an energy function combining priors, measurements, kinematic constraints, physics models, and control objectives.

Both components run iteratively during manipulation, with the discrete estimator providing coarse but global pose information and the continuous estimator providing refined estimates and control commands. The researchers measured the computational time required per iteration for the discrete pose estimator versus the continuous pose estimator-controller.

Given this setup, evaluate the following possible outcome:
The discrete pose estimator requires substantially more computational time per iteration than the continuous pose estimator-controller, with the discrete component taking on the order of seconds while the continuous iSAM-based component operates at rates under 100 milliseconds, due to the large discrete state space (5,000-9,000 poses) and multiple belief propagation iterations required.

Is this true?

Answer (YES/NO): NO